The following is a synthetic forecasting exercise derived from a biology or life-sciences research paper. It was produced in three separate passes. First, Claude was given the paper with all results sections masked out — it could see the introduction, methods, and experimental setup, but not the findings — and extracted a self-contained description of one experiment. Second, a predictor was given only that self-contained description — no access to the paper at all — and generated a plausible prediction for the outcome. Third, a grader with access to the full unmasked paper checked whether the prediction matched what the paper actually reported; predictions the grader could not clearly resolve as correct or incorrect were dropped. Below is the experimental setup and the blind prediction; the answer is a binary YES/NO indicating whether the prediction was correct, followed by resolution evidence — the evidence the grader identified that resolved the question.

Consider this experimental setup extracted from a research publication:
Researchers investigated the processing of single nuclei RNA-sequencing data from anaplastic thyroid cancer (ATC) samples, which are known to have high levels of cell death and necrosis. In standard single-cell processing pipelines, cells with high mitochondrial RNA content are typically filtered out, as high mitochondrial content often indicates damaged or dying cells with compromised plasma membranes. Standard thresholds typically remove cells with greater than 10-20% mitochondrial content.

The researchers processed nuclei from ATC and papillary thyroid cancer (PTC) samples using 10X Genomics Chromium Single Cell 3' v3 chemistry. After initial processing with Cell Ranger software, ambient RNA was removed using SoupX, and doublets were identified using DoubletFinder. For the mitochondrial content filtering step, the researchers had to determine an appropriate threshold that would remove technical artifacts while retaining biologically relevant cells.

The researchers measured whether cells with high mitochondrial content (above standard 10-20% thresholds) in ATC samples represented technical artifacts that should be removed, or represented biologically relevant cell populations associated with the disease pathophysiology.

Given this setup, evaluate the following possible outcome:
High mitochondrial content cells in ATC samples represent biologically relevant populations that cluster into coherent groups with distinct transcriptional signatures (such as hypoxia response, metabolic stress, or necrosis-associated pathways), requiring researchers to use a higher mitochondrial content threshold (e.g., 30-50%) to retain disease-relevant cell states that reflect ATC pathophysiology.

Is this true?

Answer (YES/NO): NO